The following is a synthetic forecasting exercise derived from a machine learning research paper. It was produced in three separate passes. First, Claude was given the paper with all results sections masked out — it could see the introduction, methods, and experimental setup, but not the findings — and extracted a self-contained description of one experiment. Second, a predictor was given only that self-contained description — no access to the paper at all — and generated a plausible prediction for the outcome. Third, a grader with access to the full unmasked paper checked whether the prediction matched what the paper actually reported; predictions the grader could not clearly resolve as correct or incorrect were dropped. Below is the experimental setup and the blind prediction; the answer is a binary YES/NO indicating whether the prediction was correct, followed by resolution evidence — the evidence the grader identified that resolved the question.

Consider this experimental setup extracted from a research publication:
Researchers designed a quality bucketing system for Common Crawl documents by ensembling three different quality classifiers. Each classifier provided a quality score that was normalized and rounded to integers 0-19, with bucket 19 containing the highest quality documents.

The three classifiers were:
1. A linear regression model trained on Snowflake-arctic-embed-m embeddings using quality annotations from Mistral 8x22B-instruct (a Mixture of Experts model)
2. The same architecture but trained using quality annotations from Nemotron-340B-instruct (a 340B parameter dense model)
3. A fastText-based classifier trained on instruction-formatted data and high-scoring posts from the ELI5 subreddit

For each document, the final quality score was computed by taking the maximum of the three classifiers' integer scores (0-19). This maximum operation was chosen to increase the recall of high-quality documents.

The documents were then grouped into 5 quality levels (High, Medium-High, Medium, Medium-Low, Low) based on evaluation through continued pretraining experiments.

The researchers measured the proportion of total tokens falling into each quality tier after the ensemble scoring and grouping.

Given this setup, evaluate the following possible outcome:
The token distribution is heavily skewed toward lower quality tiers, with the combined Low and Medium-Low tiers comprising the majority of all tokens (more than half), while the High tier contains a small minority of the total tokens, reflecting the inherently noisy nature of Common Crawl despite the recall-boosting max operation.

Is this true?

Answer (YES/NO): NO